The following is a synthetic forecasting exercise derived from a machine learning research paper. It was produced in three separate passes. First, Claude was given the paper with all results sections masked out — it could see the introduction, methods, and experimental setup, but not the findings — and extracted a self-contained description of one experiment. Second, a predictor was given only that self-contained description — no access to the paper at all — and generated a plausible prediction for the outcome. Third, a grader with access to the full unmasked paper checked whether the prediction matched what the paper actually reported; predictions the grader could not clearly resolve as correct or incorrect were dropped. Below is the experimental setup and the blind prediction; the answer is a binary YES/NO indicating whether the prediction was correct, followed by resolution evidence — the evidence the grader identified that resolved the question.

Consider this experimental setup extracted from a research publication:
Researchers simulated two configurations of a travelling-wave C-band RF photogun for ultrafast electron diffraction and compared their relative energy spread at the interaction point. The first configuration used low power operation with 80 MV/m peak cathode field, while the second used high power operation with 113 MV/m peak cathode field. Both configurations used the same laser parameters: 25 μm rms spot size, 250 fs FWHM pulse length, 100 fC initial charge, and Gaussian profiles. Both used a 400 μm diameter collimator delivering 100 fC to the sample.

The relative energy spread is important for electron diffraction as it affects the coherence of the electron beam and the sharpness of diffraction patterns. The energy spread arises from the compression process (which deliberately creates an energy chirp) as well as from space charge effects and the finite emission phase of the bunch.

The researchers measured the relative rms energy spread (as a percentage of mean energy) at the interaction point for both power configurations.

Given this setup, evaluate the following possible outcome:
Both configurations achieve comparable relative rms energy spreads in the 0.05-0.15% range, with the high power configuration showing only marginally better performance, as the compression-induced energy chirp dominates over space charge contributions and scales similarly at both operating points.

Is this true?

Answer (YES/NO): NO